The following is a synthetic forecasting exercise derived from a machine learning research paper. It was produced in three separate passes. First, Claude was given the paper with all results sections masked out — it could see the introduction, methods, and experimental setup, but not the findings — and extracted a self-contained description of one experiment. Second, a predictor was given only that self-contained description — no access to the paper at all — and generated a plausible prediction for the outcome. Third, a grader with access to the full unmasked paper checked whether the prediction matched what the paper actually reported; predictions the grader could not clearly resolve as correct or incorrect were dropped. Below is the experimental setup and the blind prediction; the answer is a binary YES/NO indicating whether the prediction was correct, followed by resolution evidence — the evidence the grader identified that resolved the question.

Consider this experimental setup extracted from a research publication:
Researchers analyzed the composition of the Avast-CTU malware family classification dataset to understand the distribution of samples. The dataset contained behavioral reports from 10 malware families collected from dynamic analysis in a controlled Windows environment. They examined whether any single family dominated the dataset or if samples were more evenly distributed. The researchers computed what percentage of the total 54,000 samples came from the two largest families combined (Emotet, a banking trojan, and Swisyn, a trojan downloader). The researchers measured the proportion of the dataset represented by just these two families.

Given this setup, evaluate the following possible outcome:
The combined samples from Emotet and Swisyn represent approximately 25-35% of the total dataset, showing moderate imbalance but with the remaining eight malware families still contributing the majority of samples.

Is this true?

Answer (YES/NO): NO